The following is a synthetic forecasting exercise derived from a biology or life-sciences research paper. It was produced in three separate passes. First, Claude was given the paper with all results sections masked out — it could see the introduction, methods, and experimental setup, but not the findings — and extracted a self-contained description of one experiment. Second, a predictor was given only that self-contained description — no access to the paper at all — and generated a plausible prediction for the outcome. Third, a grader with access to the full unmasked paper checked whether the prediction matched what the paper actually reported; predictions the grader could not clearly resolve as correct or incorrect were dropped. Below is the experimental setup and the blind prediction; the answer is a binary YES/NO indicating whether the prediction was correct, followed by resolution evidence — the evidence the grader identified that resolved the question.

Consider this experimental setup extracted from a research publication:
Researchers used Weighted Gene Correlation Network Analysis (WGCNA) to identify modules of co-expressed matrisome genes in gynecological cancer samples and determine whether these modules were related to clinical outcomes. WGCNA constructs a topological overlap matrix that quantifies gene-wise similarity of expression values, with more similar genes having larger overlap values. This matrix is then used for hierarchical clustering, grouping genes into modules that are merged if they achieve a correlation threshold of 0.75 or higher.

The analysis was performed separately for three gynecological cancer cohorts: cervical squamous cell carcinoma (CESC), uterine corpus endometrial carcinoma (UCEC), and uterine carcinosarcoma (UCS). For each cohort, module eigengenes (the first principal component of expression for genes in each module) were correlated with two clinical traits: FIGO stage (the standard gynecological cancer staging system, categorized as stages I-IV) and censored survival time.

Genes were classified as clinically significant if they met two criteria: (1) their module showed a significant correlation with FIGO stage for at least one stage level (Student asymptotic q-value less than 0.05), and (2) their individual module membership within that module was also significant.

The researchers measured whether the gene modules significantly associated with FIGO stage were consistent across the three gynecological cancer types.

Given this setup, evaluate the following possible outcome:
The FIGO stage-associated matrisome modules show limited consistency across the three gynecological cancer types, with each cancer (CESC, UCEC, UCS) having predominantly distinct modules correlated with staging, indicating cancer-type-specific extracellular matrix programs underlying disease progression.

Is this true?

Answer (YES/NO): YES